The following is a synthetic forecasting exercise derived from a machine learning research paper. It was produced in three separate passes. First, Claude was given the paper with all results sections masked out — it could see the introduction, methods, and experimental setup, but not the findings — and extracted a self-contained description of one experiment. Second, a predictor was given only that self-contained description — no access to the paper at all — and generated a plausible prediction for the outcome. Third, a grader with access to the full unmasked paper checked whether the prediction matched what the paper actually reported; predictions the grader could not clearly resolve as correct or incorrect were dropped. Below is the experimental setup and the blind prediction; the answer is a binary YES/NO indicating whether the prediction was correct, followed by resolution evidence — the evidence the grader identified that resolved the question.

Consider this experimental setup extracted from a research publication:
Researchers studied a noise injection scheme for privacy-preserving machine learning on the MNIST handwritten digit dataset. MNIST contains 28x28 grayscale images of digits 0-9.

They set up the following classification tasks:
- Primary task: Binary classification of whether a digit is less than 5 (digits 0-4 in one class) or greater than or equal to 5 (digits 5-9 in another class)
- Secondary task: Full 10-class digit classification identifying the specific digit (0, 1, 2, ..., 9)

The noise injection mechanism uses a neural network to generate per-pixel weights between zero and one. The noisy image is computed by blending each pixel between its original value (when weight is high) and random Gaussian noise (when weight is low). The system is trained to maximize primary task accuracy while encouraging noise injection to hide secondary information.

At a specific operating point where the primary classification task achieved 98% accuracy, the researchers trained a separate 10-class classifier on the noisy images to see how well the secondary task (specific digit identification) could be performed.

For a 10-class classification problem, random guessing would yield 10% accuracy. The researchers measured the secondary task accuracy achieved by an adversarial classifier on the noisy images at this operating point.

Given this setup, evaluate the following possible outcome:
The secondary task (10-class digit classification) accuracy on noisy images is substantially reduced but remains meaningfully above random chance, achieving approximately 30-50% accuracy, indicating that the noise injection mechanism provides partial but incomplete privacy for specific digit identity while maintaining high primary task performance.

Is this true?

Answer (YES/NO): YES